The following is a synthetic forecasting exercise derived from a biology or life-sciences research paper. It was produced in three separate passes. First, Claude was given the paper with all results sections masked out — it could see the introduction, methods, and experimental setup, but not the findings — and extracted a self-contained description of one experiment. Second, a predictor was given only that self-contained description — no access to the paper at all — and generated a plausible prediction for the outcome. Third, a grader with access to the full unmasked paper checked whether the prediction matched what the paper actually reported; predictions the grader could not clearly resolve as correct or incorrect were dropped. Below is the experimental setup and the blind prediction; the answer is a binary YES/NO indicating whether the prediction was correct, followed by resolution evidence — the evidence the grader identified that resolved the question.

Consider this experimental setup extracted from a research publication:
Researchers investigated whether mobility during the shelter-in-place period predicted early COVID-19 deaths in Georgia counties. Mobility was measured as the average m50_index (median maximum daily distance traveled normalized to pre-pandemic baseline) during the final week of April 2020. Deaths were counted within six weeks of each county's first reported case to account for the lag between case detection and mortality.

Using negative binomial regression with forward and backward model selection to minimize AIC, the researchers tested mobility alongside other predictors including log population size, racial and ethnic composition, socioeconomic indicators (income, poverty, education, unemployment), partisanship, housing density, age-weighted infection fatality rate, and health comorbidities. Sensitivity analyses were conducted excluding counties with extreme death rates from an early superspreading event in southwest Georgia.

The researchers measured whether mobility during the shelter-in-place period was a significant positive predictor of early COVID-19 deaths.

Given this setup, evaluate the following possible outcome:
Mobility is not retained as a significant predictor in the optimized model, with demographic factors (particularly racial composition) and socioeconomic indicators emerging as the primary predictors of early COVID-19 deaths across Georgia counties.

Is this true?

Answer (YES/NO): NO